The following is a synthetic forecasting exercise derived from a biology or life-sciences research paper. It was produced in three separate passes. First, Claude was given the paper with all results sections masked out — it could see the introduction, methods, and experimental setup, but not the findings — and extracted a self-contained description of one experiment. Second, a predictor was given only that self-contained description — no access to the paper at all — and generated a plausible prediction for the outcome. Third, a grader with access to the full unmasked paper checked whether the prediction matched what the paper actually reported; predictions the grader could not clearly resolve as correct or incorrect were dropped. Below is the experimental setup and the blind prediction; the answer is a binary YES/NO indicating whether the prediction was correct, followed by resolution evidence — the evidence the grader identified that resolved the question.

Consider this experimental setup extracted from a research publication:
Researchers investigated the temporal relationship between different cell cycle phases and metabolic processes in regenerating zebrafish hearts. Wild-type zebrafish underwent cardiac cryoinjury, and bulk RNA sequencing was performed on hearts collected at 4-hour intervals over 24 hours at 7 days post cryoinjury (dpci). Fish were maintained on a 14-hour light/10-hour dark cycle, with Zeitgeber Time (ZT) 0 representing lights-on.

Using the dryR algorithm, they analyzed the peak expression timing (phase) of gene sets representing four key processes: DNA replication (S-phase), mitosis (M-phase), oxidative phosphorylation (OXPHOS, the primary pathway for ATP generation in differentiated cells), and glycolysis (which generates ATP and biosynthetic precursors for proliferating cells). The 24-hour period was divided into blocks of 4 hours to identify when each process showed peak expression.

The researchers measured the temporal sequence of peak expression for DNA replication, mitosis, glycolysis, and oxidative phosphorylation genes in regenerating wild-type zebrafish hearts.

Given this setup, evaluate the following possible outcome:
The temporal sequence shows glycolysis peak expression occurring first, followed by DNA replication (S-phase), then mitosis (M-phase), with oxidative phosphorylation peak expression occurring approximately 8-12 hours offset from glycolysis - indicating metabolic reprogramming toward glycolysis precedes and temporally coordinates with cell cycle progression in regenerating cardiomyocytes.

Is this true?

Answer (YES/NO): NO